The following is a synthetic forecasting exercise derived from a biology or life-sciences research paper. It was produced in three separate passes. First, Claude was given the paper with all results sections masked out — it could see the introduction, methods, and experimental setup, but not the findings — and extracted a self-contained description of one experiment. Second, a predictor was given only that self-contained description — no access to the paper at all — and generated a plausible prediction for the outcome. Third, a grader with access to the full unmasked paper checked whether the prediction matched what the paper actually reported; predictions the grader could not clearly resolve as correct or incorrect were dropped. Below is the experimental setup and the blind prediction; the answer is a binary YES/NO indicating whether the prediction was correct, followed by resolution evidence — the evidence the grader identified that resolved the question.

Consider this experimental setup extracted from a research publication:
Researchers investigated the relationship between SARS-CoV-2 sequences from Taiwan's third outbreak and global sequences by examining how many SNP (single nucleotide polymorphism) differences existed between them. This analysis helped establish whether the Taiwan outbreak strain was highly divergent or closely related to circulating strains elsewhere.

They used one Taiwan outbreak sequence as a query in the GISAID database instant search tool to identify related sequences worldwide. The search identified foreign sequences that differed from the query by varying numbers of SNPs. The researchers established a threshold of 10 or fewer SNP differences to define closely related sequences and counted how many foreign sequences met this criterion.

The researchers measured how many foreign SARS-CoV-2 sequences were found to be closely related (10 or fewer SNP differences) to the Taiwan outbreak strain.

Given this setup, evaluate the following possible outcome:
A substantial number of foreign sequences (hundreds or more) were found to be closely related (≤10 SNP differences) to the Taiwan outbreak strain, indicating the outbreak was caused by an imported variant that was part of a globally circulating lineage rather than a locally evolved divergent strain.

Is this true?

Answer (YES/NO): YES